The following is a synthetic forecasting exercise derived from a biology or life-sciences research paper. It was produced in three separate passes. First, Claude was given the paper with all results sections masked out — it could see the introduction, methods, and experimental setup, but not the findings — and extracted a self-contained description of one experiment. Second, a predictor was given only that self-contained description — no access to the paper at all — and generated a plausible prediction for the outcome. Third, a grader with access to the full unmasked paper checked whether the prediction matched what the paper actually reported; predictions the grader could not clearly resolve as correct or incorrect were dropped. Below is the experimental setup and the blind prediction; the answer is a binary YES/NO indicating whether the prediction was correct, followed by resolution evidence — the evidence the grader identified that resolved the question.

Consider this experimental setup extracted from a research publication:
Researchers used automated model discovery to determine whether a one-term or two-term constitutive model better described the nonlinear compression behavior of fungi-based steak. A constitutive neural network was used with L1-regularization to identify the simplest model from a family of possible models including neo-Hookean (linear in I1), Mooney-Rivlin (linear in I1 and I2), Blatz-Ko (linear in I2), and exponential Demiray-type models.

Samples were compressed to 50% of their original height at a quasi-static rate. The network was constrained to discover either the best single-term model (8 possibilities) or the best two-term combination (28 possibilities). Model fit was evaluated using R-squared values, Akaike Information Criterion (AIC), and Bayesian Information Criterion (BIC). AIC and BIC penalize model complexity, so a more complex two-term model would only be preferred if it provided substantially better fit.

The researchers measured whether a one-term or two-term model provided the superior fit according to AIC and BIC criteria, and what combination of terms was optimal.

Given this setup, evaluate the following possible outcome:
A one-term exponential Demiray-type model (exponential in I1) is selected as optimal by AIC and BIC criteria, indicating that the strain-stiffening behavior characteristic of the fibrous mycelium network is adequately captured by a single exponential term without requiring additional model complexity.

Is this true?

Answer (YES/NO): YES